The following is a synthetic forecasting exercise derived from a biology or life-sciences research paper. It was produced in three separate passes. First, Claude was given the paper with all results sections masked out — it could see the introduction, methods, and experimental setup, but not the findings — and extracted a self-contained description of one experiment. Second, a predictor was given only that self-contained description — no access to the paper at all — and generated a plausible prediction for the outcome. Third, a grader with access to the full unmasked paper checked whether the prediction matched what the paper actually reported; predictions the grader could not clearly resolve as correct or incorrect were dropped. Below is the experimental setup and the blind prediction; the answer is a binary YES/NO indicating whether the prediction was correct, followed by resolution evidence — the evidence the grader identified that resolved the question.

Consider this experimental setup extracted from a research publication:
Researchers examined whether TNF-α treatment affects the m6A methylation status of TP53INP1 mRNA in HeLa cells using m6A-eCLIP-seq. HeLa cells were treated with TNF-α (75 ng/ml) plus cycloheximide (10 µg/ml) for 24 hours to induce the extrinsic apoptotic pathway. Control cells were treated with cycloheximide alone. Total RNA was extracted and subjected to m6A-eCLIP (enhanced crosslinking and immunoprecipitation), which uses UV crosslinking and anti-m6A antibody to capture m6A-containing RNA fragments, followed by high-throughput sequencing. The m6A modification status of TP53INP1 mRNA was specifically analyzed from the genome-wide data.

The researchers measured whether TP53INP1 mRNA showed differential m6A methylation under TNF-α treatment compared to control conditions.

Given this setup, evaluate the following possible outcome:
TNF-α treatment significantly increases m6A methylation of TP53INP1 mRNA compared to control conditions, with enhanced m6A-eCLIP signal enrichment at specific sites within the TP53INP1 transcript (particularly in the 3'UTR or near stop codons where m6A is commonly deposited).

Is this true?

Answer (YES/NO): YES